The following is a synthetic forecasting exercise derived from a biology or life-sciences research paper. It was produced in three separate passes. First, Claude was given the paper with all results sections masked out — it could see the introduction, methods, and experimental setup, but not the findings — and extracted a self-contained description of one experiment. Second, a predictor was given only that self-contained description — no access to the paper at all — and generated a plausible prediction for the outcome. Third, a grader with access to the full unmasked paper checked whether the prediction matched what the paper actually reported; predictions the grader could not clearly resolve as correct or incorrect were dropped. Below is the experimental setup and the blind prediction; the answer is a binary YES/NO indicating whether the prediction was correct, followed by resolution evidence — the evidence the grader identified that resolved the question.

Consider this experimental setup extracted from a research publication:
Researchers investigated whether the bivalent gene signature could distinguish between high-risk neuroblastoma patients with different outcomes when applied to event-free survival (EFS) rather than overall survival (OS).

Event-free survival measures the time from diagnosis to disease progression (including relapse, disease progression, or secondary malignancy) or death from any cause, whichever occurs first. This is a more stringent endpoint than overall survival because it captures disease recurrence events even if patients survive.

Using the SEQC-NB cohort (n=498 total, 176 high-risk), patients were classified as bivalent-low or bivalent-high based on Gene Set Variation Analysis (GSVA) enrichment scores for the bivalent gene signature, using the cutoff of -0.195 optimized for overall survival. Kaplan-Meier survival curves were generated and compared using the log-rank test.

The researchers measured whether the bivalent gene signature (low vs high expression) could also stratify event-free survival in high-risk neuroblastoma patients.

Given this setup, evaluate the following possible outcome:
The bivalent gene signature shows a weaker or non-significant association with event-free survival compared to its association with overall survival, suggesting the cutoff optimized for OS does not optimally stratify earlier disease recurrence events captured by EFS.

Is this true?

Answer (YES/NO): NO